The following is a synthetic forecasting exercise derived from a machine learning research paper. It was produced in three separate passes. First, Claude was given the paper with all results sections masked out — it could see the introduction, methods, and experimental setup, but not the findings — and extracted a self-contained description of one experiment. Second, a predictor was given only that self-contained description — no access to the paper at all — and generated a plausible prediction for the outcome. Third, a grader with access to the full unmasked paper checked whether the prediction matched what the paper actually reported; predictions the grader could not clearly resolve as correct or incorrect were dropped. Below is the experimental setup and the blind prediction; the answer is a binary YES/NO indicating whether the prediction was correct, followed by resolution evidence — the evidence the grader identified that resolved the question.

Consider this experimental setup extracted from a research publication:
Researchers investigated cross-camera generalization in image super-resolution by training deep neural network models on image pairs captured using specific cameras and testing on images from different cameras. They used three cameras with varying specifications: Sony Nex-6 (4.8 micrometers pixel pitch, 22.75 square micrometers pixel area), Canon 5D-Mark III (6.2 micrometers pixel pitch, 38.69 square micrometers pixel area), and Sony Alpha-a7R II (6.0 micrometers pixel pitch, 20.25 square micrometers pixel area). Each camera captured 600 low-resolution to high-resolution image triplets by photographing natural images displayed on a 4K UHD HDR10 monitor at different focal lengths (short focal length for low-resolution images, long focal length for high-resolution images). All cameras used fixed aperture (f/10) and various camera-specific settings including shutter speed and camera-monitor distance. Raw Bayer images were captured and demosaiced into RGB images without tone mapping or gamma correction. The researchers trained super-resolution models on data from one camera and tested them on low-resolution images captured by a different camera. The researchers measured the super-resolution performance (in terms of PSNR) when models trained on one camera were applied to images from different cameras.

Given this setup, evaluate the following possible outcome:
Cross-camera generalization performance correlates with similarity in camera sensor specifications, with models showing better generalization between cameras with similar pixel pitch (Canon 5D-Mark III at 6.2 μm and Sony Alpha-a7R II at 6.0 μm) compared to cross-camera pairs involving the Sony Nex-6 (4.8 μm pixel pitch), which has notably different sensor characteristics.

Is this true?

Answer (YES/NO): NO